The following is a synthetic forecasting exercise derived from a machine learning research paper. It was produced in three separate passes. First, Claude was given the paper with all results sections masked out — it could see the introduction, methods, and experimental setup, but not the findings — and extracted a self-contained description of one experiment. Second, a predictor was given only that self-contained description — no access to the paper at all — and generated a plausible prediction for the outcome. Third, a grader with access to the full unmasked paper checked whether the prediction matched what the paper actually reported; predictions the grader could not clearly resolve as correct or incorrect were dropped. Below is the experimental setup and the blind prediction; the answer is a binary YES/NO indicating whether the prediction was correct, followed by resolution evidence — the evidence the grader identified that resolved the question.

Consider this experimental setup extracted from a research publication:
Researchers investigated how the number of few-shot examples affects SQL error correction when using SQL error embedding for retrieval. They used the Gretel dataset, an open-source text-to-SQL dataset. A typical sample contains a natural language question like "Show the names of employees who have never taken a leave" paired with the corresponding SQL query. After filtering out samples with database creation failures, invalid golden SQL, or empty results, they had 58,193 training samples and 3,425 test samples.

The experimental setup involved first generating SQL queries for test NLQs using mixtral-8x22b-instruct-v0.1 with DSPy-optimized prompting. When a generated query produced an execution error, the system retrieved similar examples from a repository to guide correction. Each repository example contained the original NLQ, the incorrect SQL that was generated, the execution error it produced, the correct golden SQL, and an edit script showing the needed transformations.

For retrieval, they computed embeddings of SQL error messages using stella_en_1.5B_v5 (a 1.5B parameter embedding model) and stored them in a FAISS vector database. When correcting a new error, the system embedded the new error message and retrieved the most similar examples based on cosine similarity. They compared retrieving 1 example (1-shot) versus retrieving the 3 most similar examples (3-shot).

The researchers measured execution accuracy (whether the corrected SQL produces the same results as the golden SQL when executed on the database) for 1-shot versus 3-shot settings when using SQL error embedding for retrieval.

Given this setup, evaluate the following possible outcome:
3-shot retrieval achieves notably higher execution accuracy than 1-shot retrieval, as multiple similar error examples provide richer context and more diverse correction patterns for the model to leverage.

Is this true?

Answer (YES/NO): NO